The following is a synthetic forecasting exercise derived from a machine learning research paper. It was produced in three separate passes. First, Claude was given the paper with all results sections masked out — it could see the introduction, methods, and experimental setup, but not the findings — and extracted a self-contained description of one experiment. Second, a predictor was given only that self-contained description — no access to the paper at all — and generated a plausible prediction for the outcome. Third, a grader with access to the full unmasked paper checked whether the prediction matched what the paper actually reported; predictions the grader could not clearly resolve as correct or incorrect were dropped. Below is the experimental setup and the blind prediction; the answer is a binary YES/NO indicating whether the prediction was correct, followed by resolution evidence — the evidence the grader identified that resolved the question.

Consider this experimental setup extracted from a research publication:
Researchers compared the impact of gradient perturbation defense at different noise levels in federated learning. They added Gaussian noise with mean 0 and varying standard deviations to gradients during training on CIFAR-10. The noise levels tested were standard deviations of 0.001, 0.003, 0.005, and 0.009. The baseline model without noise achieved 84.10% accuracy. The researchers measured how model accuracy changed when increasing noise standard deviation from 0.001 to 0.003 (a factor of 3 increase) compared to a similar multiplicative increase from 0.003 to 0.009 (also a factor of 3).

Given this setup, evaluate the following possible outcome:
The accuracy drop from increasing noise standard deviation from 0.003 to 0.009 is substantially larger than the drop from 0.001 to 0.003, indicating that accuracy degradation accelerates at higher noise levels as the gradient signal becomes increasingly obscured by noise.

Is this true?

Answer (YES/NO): YES